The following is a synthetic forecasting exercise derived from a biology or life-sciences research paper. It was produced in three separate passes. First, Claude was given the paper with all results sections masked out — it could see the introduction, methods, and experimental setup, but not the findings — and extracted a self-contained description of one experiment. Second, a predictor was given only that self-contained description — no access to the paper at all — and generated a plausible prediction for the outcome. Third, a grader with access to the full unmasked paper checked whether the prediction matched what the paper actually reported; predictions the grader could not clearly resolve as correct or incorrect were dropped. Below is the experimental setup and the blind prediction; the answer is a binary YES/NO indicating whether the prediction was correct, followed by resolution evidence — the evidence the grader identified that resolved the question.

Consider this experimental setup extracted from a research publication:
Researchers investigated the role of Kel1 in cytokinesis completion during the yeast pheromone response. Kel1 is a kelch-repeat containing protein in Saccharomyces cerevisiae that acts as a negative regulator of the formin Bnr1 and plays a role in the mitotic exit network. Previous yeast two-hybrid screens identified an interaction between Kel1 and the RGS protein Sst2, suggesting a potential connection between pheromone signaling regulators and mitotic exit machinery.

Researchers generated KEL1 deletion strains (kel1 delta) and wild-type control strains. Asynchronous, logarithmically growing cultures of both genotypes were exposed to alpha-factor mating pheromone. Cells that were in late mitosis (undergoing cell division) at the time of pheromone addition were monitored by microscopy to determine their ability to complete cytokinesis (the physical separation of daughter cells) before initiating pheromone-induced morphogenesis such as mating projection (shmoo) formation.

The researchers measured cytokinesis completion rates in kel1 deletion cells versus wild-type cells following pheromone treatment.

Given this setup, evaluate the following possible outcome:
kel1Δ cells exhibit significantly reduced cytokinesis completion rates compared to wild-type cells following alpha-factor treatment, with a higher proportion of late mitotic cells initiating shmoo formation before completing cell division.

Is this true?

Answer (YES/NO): YES